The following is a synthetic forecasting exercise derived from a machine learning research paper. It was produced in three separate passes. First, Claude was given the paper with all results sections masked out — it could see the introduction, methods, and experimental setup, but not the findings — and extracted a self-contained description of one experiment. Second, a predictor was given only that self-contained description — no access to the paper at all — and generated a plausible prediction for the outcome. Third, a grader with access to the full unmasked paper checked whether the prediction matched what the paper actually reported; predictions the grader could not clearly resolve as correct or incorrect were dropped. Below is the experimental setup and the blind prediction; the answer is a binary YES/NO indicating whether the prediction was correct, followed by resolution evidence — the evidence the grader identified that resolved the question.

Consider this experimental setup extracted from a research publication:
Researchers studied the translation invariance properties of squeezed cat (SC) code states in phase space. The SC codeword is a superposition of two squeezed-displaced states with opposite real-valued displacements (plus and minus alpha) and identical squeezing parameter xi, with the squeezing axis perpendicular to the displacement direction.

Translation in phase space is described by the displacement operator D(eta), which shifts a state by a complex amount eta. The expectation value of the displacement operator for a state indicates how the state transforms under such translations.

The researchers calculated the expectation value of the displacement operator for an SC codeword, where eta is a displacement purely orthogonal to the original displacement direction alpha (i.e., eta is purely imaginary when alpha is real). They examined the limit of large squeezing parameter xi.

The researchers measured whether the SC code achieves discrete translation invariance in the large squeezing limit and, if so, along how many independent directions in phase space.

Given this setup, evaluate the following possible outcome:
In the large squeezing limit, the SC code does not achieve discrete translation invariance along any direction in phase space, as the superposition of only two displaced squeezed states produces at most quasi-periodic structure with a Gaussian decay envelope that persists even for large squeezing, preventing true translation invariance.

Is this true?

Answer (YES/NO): NO